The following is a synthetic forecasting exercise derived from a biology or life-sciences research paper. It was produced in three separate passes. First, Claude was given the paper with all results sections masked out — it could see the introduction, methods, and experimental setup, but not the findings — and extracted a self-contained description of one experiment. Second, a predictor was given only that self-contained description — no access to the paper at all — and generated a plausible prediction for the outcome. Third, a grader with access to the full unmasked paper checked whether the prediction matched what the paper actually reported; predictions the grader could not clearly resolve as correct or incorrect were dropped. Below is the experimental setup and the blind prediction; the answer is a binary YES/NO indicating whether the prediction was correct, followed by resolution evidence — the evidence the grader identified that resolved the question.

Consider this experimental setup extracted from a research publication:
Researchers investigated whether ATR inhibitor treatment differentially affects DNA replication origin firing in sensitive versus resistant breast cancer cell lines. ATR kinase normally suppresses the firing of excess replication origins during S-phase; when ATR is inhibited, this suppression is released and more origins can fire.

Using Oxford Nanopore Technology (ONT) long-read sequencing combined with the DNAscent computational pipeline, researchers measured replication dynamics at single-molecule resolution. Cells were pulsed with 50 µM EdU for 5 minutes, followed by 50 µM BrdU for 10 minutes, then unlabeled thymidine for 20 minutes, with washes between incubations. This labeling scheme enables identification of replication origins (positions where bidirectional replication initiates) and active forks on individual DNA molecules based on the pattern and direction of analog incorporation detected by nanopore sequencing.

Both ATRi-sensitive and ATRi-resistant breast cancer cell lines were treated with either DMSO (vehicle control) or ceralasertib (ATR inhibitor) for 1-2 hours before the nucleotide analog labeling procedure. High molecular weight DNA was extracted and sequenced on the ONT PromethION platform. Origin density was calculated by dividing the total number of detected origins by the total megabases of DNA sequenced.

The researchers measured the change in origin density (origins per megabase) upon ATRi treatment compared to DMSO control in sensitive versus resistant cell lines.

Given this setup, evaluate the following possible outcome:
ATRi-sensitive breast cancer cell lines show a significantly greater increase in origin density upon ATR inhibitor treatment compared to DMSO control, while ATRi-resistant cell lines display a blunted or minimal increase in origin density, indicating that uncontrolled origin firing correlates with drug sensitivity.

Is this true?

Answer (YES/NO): YES